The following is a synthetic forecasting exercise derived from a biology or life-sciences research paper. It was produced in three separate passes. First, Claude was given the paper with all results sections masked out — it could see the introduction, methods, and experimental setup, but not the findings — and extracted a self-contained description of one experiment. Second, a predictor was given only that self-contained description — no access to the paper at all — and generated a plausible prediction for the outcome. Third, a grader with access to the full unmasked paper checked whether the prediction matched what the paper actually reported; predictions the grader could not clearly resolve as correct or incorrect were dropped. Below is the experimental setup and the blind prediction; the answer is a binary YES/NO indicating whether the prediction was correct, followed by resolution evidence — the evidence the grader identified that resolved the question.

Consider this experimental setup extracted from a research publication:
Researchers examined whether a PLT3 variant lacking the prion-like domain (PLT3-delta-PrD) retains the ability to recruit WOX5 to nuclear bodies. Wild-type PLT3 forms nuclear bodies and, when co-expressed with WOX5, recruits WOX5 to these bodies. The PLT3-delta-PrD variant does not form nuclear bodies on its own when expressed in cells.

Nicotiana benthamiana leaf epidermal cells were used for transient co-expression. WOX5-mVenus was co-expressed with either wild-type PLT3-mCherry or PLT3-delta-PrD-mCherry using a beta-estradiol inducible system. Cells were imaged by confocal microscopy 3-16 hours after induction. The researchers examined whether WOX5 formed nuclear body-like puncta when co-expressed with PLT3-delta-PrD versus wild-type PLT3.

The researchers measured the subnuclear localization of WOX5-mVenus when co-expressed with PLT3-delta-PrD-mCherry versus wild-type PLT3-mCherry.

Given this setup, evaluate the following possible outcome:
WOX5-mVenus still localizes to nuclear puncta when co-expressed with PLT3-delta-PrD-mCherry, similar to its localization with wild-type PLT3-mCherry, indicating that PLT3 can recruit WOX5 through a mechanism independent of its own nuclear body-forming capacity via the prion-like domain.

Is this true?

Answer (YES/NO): NO